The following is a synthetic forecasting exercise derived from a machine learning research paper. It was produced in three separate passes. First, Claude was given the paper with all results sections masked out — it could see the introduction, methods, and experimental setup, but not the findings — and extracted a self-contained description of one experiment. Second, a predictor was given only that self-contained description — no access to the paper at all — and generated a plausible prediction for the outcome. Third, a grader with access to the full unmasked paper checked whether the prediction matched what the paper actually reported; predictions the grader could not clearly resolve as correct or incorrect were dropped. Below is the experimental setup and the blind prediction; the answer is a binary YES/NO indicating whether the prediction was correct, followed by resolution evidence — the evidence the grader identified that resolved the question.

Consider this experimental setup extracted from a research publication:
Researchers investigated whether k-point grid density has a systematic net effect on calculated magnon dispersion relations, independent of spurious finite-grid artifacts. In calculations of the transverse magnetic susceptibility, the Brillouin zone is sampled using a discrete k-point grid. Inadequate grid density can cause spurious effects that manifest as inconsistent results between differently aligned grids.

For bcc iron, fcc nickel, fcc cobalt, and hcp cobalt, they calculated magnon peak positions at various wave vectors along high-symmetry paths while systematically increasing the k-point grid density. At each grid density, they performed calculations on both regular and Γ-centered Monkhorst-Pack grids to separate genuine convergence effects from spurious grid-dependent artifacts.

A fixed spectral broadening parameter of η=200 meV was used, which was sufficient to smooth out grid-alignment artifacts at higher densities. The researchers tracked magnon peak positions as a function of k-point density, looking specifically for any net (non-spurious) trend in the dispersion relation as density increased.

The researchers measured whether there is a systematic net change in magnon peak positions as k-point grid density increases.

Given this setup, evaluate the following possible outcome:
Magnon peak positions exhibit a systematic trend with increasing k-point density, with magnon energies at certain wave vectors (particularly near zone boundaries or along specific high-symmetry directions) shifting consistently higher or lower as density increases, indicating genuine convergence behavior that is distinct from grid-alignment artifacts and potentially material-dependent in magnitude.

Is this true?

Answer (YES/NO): NO